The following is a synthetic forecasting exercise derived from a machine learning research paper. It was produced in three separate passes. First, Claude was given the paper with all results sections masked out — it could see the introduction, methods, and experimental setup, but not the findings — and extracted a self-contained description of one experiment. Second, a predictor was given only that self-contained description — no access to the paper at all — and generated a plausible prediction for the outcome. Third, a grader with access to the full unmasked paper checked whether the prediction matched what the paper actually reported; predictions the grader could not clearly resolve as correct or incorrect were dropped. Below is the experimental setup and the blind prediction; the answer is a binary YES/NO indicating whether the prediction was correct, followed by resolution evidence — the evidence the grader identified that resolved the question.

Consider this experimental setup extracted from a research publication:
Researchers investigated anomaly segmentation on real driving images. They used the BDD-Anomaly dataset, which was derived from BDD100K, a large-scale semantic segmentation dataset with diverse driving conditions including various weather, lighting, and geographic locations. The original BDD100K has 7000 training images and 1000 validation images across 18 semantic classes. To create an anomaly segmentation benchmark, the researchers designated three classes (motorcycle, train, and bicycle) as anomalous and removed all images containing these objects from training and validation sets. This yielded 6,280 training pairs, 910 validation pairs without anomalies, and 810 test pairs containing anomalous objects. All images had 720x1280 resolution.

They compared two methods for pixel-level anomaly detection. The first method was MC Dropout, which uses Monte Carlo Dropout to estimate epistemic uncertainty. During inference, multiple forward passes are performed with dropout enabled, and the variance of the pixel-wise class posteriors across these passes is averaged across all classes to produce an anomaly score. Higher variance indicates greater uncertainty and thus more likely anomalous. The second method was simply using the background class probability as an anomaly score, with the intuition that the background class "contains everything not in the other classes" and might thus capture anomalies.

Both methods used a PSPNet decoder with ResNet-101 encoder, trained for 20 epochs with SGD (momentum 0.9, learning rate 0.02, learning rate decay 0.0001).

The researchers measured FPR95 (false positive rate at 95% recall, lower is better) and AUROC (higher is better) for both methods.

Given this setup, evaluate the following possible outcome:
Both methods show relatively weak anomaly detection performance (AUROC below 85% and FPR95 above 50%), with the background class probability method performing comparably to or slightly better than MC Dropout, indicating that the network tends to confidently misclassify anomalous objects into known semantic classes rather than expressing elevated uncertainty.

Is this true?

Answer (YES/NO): NO